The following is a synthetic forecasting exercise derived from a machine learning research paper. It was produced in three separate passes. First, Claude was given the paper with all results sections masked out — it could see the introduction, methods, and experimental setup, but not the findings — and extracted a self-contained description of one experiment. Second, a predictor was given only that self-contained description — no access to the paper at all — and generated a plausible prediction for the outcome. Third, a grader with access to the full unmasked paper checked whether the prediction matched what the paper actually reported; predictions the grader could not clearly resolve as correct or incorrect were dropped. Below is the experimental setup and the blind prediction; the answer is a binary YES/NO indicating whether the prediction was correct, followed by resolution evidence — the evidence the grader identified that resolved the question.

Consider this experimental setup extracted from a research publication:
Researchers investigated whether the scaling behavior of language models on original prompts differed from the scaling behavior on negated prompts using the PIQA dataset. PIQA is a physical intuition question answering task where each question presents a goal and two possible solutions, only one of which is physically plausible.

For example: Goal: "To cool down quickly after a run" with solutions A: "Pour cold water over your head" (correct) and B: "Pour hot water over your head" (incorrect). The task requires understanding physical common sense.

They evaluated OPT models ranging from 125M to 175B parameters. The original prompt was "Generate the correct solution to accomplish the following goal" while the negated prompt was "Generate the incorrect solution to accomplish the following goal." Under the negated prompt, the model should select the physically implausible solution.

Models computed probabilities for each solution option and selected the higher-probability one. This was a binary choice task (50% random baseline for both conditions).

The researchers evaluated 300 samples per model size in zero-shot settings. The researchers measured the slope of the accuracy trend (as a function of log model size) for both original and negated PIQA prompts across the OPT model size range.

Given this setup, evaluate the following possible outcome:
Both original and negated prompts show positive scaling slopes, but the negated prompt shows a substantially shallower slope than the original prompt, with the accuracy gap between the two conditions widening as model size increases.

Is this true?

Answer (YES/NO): NO